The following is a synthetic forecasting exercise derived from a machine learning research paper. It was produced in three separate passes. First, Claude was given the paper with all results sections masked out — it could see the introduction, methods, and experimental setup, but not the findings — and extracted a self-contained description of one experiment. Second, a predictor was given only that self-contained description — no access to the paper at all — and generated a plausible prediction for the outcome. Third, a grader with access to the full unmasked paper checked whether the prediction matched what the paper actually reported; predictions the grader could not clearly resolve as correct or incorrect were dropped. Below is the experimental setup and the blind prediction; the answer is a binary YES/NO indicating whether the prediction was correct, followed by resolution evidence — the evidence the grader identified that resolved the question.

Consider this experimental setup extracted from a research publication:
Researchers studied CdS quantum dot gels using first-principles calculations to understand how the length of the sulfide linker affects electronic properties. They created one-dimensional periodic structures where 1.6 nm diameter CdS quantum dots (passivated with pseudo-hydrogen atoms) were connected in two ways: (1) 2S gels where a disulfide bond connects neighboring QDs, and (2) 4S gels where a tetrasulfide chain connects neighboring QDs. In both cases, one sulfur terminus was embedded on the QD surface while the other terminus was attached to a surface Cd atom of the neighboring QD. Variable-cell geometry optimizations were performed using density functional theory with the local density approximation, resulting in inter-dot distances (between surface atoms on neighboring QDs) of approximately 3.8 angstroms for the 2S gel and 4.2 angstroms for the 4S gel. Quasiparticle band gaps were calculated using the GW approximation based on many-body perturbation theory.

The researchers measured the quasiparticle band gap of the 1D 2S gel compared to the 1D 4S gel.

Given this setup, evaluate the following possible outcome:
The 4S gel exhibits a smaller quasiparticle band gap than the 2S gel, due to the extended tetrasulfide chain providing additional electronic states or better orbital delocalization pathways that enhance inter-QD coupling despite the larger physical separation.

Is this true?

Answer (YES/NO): NO